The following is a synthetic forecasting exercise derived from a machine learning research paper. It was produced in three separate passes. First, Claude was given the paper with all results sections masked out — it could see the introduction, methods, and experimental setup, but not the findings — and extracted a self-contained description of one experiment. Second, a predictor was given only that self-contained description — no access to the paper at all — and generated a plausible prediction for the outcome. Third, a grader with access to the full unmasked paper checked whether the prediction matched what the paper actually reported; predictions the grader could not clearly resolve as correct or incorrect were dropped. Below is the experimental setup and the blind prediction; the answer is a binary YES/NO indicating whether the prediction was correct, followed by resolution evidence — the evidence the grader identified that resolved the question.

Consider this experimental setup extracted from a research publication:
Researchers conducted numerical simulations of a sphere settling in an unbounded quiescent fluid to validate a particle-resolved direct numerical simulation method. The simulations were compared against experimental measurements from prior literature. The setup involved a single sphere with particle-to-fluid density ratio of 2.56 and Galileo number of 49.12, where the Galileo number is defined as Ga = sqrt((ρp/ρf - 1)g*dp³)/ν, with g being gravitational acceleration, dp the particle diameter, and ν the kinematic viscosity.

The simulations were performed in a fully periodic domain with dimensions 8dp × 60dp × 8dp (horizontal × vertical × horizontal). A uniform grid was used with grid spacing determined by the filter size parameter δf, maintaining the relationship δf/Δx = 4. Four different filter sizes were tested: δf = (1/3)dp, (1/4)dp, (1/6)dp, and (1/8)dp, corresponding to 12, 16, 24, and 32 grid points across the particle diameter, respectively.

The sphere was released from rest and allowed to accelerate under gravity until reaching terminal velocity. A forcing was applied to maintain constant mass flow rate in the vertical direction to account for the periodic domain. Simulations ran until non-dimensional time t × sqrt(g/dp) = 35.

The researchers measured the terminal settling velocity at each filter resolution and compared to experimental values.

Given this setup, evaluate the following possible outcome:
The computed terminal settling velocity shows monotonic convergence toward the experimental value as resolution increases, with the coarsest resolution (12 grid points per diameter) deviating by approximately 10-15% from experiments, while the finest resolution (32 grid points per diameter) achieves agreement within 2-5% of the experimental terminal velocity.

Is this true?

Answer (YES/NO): NO